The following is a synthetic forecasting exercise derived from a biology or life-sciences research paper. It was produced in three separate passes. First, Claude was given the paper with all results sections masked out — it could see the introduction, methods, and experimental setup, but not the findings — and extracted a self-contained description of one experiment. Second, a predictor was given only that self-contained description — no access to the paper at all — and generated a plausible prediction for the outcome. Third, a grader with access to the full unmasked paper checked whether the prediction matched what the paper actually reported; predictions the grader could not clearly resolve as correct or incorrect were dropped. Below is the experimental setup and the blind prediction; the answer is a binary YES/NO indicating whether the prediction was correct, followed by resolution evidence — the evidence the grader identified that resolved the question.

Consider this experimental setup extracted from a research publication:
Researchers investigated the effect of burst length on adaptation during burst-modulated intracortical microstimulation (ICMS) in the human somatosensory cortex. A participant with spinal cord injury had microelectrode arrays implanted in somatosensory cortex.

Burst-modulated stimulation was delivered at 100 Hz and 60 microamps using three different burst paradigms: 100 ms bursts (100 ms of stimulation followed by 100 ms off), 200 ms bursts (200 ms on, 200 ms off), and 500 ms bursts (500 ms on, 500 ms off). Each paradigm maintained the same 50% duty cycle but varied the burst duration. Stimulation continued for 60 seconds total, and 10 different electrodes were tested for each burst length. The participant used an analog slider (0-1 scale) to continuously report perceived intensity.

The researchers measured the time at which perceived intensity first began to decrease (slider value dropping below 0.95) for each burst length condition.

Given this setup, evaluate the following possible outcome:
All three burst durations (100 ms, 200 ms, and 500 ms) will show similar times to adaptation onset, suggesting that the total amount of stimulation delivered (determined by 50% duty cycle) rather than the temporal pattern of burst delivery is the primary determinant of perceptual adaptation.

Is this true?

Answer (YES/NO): YES